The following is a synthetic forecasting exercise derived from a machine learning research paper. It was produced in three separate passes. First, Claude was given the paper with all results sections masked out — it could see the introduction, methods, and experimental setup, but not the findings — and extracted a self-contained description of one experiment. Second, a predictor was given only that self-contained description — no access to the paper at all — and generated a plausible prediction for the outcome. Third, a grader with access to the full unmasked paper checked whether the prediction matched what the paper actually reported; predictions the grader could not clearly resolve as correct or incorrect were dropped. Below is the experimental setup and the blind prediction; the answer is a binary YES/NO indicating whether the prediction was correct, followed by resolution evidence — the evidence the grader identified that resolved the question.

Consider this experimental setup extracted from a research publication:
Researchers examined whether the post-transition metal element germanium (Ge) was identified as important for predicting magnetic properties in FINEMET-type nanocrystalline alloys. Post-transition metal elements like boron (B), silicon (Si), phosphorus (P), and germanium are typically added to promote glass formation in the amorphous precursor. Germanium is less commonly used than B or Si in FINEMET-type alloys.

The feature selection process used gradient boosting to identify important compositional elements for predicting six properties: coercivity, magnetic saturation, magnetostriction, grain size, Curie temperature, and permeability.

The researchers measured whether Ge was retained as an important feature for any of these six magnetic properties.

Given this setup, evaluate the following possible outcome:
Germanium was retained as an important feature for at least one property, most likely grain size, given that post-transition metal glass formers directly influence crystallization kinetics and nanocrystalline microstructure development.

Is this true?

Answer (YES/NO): NO